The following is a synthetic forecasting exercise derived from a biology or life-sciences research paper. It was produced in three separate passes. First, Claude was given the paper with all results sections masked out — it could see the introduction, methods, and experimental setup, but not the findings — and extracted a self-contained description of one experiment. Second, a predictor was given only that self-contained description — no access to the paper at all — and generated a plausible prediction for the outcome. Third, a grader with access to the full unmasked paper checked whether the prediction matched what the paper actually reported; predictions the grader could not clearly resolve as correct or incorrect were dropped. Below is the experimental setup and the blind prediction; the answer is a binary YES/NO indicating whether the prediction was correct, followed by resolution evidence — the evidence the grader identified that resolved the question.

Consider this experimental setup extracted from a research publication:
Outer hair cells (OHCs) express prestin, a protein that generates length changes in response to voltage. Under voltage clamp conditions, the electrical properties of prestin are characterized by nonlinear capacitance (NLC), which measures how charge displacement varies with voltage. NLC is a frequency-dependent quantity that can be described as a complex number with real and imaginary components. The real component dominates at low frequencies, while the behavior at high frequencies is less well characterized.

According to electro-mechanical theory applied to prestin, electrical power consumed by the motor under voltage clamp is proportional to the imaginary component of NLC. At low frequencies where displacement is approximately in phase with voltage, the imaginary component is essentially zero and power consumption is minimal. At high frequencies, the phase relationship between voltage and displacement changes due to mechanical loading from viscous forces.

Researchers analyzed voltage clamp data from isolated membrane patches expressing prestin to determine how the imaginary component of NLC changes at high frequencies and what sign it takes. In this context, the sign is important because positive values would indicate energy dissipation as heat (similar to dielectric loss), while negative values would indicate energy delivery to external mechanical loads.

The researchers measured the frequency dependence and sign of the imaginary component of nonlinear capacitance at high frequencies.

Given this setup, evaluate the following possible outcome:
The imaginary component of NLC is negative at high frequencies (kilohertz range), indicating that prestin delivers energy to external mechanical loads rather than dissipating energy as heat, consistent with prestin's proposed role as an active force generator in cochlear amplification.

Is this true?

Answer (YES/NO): YES